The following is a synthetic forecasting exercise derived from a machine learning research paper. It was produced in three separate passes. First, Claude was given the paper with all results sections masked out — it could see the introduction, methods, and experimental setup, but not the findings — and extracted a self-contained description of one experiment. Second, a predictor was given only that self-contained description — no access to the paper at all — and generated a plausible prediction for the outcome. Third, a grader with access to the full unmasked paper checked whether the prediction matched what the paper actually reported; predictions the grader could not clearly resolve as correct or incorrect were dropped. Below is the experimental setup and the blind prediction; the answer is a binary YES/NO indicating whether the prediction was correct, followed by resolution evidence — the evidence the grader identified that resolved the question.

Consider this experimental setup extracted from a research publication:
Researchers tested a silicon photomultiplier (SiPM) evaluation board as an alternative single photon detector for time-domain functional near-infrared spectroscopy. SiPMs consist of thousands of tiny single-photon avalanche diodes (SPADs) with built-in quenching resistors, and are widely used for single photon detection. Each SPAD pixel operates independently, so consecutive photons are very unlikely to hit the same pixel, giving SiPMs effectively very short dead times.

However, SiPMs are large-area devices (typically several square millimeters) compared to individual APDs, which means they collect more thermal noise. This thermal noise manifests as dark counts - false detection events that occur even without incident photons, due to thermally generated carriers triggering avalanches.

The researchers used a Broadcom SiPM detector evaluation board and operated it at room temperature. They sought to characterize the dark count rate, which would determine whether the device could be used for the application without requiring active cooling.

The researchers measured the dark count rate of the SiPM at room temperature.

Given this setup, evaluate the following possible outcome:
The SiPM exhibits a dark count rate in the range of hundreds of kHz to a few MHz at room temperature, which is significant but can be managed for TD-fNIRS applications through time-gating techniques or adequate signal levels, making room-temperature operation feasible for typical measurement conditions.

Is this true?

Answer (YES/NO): NO